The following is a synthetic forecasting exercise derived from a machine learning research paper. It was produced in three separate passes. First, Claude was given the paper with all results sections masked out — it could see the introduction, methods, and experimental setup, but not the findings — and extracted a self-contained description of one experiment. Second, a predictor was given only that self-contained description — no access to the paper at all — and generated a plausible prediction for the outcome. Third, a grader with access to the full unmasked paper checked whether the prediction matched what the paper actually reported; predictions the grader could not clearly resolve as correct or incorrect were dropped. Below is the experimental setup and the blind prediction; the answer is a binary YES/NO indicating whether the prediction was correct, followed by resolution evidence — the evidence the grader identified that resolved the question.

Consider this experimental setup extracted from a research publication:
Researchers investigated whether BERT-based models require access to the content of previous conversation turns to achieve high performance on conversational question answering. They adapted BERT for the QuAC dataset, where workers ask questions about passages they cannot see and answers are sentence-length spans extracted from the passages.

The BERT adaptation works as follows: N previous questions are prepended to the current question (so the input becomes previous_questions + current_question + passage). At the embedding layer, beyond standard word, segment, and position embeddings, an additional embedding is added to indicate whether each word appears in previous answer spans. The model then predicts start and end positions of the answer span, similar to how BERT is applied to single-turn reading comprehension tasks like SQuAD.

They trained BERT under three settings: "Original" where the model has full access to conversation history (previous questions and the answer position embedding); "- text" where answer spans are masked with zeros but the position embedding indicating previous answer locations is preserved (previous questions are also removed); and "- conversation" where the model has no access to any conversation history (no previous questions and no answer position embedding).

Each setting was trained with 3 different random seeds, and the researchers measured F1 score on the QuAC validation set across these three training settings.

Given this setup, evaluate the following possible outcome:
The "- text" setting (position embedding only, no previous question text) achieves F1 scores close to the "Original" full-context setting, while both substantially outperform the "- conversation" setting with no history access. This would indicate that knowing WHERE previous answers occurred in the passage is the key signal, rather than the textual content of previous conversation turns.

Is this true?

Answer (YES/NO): YES